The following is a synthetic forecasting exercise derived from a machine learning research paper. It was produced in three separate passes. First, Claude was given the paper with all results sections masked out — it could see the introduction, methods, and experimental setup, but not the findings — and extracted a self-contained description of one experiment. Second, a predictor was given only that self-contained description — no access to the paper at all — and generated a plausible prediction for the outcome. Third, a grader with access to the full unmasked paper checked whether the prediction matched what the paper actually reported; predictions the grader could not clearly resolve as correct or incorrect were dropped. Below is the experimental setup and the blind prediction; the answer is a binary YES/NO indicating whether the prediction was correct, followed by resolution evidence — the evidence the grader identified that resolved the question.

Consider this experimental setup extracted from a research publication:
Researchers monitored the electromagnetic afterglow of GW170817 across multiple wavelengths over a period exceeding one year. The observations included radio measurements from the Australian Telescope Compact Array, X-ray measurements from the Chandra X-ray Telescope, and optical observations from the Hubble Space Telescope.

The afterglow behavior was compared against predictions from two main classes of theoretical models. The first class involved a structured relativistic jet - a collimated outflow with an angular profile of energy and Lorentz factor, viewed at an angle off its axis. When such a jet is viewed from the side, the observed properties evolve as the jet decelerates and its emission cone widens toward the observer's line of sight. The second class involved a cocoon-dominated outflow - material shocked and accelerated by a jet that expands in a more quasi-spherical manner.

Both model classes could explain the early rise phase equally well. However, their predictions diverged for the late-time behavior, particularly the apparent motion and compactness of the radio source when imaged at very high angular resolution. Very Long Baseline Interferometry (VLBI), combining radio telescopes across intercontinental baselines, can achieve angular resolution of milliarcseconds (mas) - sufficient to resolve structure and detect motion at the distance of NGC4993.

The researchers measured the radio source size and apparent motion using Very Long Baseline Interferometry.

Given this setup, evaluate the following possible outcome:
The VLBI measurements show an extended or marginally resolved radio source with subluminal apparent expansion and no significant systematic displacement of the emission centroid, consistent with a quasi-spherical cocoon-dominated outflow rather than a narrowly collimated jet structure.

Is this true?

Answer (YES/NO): NO